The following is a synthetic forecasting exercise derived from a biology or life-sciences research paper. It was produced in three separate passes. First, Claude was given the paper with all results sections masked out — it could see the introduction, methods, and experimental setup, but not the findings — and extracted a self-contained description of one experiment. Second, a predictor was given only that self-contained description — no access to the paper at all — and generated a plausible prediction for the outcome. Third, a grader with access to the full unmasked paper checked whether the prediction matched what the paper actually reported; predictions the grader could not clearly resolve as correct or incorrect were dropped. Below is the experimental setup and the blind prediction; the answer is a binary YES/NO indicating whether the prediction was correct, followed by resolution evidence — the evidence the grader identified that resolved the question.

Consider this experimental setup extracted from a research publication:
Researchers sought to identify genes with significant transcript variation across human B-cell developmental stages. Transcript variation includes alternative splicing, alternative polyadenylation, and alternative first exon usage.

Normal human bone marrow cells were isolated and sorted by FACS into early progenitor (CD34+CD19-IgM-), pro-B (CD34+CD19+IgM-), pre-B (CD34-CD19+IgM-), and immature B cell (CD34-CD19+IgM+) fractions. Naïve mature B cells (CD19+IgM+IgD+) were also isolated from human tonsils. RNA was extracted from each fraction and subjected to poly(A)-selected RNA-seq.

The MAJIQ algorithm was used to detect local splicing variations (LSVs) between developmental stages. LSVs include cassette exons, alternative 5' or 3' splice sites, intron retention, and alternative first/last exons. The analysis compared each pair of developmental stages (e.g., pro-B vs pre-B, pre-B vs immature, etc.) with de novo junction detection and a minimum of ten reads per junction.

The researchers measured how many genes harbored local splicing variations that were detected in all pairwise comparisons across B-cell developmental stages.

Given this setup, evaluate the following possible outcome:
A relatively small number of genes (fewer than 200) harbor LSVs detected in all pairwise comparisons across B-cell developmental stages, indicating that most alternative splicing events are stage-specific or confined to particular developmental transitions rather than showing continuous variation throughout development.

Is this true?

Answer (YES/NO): YES